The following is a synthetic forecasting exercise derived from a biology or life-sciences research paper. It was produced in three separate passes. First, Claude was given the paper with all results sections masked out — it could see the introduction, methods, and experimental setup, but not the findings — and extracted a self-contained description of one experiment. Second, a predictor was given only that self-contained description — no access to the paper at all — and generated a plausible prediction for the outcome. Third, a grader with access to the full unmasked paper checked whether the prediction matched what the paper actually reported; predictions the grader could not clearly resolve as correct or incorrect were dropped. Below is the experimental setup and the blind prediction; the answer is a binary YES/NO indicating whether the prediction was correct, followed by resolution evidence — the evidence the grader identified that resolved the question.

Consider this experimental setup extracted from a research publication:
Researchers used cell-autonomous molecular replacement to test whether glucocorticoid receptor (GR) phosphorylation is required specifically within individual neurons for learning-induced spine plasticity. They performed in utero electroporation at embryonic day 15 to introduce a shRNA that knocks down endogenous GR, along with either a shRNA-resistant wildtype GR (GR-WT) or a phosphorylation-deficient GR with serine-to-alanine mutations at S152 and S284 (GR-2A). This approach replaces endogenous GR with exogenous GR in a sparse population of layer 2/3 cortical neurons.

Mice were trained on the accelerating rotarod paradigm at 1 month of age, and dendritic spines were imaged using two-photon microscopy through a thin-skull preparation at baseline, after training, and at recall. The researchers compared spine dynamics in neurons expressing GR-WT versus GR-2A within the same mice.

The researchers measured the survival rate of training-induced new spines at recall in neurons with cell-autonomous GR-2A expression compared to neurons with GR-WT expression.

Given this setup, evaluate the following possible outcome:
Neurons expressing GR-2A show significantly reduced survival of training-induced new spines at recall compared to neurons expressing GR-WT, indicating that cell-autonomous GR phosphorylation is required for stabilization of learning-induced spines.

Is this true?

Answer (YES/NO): YES